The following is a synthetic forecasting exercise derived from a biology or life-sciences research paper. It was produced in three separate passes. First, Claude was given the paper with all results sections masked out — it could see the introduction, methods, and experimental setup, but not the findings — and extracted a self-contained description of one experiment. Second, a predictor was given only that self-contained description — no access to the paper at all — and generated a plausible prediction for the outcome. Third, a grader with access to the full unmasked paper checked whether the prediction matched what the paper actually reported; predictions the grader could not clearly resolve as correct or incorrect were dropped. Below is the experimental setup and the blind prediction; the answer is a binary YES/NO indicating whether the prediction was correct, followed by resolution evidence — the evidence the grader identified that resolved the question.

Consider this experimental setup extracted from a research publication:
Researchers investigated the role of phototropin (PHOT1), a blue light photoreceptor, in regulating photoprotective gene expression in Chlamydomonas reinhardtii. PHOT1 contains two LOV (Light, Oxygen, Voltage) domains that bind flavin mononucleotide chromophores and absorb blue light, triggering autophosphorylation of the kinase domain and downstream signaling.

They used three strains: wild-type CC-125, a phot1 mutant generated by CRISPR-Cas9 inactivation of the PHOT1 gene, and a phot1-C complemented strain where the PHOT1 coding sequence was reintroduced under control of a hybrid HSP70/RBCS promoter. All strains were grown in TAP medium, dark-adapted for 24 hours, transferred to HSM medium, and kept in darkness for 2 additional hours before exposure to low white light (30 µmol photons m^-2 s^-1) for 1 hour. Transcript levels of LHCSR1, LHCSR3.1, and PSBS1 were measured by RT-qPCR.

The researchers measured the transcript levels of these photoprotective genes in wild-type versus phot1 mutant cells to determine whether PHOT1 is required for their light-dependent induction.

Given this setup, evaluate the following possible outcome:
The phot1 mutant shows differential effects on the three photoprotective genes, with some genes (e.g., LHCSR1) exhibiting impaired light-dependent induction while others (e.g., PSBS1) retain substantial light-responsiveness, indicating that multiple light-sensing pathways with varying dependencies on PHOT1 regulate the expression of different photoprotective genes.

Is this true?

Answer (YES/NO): NO